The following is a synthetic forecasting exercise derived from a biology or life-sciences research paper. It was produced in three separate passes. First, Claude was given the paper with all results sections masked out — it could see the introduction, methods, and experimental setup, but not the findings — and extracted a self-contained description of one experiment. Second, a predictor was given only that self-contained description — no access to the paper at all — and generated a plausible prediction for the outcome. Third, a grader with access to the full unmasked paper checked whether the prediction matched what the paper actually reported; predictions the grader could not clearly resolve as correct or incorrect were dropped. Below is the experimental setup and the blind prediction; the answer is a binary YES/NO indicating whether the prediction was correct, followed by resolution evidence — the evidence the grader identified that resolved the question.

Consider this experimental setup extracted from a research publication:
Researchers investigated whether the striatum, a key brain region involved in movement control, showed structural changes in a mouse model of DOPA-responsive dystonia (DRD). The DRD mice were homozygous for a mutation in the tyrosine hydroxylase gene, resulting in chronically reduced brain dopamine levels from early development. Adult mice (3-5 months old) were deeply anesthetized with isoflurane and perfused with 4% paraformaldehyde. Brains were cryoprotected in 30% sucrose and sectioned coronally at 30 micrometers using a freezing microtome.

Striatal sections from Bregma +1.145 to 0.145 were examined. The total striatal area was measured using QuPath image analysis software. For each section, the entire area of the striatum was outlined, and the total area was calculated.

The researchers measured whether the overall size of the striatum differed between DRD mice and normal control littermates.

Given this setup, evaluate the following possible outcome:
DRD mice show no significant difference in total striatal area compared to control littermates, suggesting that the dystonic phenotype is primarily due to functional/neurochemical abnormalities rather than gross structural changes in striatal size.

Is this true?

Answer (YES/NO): YES